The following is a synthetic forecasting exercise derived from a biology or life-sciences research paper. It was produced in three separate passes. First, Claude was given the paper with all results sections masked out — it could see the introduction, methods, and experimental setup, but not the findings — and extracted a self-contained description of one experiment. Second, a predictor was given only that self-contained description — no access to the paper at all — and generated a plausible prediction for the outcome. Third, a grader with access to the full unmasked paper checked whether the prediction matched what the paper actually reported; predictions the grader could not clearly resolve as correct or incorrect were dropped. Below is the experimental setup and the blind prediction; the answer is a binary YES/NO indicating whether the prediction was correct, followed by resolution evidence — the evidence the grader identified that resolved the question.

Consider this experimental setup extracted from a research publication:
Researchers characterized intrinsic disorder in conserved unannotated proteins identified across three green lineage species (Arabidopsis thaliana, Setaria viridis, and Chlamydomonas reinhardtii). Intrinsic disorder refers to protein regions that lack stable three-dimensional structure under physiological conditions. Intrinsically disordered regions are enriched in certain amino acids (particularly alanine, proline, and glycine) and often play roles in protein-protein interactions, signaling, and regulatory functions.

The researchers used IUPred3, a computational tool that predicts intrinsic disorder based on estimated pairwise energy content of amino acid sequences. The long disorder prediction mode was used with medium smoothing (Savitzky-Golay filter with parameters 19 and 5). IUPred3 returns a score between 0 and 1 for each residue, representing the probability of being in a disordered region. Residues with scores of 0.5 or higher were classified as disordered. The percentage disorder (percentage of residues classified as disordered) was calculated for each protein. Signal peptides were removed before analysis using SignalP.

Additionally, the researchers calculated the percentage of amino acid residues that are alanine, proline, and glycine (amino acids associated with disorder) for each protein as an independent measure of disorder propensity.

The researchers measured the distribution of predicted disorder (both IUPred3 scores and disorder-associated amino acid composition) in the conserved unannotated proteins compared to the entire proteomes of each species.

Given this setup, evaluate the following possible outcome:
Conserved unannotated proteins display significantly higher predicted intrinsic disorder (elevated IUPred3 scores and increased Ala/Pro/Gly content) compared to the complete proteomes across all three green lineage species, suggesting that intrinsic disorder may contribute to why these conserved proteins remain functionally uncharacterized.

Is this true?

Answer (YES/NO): NO